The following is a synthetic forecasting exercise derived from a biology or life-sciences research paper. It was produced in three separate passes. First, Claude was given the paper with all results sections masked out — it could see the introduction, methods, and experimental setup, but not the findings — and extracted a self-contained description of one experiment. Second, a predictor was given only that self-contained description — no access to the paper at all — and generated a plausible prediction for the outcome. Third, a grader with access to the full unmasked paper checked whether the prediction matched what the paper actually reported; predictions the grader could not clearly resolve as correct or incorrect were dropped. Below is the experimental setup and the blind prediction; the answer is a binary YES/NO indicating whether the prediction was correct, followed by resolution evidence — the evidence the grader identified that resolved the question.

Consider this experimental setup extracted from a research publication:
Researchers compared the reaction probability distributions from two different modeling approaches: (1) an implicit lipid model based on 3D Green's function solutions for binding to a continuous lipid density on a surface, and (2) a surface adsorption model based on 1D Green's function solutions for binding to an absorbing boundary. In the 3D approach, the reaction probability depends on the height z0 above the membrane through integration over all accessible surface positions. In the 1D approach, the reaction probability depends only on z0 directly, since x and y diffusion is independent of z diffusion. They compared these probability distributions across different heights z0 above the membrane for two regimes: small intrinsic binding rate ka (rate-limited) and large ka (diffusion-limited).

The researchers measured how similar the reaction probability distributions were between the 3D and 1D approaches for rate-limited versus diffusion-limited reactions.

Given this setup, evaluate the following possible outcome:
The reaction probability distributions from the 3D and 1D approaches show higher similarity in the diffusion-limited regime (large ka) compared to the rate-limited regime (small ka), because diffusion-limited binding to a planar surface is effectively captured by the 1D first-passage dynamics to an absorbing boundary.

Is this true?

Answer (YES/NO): NO